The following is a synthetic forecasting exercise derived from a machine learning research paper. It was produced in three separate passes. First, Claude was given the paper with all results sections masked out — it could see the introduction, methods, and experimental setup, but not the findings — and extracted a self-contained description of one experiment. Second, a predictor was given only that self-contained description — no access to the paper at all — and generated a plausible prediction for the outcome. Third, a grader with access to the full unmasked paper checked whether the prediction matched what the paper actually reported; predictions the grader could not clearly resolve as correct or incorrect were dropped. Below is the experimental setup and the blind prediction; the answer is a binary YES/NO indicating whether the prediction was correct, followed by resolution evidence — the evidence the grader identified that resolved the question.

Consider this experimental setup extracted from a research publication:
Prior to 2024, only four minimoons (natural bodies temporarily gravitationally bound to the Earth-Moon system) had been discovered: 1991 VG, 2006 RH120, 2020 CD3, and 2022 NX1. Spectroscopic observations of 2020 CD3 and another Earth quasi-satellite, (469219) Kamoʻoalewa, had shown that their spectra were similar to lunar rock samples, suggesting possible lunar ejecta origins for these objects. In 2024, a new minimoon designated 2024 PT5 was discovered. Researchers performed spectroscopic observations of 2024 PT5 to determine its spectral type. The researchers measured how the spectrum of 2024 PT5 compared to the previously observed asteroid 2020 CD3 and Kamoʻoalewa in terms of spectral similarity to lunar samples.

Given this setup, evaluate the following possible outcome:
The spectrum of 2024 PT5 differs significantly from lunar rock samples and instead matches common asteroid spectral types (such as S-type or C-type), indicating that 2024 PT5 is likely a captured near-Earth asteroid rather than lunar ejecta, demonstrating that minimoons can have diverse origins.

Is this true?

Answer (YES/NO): NO